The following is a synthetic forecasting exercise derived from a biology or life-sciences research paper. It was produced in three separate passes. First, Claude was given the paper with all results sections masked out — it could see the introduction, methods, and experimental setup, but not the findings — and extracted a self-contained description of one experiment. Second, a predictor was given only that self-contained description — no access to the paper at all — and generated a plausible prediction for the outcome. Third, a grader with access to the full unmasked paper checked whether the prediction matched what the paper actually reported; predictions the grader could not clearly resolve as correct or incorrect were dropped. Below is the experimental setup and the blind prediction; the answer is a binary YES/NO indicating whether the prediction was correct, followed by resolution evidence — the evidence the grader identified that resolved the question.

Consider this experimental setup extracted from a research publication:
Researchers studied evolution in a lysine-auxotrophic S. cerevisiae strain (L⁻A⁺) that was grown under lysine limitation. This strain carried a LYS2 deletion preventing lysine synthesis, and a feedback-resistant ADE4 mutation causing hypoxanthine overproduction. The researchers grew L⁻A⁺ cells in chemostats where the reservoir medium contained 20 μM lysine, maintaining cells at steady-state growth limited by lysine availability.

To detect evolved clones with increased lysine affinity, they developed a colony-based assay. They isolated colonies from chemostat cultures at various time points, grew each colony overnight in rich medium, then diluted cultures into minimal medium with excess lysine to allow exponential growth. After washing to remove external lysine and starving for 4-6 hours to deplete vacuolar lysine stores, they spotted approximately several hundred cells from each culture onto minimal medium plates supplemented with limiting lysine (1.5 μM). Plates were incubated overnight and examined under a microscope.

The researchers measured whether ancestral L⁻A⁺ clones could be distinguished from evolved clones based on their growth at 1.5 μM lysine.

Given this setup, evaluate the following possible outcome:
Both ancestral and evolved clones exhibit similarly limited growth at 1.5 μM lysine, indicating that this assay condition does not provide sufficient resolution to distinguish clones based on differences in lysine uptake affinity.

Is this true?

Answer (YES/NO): NO